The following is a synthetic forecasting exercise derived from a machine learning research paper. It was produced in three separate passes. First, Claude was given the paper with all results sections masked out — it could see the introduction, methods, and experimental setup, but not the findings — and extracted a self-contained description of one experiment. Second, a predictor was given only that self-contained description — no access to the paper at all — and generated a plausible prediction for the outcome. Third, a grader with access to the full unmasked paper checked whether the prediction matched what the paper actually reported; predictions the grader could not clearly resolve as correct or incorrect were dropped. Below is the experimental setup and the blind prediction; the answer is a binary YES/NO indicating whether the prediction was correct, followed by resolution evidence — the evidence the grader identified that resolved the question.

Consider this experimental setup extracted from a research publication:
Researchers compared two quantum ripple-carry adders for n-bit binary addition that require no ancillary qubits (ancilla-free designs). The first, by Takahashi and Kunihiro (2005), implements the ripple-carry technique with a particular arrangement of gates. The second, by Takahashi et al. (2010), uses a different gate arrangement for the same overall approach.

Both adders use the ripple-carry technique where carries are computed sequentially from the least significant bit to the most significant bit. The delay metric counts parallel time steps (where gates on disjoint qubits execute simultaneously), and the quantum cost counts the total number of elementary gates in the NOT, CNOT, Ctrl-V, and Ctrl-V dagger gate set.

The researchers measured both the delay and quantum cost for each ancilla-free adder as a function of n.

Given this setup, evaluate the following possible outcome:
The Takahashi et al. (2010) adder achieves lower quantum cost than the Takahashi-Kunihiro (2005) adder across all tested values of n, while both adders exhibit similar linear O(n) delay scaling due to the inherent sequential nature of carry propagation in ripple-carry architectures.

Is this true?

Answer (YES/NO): NO